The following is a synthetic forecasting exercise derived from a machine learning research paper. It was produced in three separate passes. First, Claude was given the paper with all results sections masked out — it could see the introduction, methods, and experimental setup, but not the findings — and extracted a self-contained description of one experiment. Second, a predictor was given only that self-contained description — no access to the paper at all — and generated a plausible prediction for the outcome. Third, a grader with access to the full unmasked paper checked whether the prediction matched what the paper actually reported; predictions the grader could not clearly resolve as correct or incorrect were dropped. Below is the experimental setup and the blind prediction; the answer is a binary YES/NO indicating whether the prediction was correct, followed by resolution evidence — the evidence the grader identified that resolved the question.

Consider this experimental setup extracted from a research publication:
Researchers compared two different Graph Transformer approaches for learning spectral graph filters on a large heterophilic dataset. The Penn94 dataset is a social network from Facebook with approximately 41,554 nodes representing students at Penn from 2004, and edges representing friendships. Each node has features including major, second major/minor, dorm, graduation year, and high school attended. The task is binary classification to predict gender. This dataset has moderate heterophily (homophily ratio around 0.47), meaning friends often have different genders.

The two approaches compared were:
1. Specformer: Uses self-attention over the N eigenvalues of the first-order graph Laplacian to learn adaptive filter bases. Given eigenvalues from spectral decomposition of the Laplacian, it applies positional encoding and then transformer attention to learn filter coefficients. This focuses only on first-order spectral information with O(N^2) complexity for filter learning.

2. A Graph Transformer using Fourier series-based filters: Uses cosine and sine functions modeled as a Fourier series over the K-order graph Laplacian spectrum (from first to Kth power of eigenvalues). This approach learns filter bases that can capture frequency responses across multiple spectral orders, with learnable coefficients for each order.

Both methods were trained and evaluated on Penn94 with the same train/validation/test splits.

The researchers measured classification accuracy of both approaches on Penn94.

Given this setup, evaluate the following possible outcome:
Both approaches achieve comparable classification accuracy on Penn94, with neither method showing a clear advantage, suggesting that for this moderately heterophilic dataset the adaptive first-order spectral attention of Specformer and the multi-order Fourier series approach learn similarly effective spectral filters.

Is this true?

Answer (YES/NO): NO